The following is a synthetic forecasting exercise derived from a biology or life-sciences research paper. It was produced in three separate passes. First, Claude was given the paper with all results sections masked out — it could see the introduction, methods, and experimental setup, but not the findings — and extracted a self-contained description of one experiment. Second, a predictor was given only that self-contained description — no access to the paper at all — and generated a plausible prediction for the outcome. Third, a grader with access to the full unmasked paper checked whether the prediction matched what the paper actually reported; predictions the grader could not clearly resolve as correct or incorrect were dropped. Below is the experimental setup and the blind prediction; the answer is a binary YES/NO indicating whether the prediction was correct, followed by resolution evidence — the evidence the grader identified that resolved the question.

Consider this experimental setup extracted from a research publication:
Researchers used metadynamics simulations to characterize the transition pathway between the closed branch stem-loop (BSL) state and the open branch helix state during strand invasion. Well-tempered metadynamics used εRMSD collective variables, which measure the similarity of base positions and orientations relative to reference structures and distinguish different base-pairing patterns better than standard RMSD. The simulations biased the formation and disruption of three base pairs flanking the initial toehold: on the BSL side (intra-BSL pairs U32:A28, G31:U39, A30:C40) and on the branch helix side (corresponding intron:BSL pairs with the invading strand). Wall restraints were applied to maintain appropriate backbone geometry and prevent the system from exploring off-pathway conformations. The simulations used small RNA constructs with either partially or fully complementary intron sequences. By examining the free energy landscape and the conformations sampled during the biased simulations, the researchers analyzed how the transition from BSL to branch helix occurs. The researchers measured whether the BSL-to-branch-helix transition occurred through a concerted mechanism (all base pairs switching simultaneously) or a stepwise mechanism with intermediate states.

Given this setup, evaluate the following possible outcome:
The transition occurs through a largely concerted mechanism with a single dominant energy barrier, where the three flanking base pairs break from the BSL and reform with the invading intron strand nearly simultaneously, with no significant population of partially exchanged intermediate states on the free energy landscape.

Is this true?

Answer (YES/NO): NO